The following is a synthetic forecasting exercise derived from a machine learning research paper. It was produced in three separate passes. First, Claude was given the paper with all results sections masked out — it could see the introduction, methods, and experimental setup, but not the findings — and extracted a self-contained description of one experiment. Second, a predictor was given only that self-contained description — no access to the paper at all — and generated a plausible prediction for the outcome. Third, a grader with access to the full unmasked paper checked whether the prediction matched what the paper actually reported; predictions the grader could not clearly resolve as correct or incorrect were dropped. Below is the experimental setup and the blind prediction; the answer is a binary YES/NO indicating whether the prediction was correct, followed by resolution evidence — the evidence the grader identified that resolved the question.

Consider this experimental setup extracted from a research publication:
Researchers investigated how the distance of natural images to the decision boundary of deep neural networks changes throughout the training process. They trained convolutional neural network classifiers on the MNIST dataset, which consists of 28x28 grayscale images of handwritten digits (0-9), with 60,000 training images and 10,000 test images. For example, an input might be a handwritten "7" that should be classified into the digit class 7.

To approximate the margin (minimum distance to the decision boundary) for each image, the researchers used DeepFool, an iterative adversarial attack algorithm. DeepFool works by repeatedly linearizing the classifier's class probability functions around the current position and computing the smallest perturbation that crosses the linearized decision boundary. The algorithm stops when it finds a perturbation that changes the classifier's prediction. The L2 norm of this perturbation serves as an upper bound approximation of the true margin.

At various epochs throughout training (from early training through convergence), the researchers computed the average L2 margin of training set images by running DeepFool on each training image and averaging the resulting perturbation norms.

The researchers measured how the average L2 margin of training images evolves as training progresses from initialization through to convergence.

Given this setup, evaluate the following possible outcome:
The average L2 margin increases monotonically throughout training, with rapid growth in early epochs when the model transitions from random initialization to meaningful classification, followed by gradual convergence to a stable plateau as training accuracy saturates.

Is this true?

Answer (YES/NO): NO